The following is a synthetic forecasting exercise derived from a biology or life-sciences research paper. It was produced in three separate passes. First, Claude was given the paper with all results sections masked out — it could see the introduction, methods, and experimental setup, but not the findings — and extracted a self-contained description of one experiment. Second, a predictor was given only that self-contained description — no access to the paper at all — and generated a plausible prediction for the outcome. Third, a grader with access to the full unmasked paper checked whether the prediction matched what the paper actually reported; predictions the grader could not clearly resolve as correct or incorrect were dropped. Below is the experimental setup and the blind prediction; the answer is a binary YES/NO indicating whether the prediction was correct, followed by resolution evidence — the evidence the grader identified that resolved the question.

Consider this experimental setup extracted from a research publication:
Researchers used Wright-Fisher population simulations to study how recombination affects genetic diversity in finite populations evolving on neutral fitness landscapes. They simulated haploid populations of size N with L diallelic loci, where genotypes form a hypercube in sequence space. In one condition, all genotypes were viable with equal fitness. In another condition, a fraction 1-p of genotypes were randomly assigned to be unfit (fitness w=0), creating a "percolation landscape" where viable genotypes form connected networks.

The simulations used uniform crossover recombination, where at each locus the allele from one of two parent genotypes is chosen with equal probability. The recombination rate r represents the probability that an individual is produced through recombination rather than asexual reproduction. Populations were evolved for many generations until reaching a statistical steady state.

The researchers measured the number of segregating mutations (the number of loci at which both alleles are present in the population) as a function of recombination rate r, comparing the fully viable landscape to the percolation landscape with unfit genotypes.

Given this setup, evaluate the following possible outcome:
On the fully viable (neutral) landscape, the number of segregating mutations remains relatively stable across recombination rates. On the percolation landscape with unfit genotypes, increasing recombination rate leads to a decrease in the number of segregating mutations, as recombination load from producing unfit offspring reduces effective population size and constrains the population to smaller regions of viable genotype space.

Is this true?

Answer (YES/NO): YES